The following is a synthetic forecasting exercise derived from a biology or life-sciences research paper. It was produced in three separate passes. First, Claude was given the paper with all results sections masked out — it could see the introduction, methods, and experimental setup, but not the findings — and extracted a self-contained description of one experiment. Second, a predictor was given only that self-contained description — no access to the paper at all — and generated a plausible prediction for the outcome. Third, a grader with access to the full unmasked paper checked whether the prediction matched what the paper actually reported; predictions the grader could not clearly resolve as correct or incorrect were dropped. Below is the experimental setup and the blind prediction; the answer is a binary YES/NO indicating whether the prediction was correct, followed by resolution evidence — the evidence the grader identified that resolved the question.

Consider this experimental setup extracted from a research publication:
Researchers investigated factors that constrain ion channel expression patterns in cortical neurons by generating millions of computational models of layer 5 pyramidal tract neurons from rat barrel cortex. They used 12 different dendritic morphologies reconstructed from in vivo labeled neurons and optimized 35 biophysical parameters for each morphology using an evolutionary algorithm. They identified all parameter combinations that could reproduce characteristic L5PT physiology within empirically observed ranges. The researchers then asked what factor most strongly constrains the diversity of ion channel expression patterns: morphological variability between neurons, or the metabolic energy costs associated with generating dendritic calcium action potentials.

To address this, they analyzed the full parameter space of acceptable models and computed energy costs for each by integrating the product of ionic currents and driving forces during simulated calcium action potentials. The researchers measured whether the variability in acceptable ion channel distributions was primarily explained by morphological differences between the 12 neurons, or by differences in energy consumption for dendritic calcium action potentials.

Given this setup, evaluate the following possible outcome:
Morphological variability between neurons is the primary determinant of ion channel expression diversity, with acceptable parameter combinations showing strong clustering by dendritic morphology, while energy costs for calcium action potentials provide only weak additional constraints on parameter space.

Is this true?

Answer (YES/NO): NO